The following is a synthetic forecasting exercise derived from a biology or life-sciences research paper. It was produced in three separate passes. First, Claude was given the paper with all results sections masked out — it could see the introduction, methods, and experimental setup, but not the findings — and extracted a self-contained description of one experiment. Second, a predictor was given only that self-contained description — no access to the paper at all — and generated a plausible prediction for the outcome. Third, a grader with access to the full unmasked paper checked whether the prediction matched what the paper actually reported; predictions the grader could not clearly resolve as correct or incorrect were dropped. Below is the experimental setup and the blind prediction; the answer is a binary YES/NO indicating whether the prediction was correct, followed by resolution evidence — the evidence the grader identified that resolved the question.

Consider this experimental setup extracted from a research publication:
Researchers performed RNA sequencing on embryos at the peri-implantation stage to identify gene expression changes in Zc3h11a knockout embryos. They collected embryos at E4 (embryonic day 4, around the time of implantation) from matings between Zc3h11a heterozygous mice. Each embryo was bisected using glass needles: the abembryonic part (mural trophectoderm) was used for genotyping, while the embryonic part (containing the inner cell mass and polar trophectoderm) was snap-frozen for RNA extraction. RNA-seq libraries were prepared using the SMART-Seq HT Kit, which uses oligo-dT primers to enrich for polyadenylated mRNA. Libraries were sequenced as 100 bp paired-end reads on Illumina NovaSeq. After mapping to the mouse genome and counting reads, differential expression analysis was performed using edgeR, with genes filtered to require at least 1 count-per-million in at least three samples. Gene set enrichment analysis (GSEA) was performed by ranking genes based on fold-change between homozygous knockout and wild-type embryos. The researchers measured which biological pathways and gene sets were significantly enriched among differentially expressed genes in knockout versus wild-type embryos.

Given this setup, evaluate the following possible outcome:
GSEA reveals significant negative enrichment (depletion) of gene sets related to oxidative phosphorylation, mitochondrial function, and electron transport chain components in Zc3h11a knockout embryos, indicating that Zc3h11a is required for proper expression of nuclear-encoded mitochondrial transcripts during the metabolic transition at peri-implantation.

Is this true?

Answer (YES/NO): NO